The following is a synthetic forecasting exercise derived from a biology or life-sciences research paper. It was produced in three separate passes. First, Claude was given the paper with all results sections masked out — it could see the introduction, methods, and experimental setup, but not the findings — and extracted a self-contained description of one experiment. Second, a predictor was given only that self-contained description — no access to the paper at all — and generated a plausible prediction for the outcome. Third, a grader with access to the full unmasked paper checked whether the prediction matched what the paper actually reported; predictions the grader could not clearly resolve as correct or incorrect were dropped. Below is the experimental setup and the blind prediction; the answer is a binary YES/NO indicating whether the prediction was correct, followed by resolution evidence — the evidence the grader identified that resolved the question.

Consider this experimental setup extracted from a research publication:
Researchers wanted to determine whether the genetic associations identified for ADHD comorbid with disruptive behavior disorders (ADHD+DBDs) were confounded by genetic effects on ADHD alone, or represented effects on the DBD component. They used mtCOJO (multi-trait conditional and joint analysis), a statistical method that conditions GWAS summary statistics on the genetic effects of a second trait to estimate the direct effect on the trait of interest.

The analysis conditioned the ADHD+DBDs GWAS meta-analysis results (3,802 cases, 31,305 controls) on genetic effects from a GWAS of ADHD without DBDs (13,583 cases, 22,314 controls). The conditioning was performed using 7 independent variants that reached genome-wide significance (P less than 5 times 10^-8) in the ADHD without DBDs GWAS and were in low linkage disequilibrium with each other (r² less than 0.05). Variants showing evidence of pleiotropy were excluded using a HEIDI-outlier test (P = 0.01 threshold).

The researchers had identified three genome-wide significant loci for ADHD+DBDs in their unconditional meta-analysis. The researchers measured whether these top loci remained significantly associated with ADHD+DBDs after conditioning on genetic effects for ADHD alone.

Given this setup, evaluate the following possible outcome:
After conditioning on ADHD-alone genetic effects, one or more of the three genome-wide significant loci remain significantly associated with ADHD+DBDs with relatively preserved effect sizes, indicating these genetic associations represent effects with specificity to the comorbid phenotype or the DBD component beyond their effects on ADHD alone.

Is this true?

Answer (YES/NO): YES